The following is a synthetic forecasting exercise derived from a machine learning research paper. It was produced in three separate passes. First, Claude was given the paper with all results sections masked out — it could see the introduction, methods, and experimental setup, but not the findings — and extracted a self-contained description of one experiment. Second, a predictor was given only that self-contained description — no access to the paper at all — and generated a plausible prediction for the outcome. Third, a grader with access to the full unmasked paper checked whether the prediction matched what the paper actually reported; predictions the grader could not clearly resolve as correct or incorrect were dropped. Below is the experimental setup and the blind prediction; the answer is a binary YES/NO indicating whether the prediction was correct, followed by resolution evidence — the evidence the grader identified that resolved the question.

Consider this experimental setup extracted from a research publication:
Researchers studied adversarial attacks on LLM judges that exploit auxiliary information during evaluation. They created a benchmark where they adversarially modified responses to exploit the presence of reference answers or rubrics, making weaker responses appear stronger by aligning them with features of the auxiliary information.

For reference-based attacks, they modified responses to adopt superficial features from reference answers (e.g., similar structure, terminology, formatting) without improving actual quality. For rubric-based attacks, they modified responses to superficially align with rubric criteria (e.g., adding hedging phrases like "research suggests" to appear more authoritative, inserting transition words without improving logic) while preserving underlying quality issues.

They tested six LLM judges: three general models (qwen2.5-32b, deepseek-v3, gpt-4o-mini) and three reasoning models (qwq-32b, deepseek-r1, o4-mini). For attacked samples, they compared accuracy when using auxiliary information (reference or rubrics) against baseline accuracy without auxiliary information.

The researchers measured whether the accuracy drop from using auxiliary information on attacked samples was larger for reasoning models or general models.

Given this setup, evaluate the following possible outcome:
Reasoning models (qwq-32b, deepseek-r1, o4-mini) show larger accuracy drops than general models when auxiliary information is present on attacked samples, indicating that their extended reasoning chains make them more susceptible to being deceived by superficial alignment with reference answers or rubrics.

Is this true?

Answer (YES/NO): YES